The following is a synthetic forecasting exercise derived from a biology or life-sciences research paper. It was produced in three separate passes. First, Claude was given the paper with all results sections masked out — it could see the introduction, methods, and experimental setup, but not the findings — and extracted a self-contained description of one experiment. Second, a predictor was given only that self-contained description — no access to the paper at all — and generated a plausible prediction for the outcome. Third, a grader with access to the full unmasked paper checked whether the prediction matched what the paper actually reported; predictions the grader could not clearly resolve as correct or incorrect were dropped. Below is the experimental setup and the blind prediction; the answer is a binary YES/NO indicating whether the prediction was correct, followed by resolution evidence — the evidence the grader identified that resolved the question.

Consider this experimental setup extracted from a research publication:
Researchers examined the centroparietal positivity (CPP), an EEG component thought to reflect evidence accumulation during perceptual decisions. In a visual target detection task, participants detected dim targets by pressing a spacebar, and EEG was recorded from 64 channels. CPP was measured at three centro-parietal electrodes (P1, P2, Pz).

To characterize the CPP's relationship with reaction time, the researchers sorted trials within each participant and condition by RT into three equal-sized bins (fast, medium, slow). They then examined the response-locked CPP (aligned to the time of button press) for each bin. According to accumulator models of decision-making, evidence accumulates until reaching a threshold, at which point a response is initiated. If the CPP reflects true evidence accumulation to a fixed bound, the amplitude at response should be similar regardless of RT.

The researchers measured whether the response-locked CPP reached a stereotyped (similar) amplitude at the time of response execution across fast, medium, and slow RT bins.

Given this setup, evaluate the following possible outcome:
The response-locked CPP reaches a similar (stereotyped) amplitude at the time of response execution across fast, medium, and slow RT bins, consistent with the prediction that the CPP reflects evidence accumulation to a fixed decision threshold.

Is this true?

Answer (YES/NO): YES